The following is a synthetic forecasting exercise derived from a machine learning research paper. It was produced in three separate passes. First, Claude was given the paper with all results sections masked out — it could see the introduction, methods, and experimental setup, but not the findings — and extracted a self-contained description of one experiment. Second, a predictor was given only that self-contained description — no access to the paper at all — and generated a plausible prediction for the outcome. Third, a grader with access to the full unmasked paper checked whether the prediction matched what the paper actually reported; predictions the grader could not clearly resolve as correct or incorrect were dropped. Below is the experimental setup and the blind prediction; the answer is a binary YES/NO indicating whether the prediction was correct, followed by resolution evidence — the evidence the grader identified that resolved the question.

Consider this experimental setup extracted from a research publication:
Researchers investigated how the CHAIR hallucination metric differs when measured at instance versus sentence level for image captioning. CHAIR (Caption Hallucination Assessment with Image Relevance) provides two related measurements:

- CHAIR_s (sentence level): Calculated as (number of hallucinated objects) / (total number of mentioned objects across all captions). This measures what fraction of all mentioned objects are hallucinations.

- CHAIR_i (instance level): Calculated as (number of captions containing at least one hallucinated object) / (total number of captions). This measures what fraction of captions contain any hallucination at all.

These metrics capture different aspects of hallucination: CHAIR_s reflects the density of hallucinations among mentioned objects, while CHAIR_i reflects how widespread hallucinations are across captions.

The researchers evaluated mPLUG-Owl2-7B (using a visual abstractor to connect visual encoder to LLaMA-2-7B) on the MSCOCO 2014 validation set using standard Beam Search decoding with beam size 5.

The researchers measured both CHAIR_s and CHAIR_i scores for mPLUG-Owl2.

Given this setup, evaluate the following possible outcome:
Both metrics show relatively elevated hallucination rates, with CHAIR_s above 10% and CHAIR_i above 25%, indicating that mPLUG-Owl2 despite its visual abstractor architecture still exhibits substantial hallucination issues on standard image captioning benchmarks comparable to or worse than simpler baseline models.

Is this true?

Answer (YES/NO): NO